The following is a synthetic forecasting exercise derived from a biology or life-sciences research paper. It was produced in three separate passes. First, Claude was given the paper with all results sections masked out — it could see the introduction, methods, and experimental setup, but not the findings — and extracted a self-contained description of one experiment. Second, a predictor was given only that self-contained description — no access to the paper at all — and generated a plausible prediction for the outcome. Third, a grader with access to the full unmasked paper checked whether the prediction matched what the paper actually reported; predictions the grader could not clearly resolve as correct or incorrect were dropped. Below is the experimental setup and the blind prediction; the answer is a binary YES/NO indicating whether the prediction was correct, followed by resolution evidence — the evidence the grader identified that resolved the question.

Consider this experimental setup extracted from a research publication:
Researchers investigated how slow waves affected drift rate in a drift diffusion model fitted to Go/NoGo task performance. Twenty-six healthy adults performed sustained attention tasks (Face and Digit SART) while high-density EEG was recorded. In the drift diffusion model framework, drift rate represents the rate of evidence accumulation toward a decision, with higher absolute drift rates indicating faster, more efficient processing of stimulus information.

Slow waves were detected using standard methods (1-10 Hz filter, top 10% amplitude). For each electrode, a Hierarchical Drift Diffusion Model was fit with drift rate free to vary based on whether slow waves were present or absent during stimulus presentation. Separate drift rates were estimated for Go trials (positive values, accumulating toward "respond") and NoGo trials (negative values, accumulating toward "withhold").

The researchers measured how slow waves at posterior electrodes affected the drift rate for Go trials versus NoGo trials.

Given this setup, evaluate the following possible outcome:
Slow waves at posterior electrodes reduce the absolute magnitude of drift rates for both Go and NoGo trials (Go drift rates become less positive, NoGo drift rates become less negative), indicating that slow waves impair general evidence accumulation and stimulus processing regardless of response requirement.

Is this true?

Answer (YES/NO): NO